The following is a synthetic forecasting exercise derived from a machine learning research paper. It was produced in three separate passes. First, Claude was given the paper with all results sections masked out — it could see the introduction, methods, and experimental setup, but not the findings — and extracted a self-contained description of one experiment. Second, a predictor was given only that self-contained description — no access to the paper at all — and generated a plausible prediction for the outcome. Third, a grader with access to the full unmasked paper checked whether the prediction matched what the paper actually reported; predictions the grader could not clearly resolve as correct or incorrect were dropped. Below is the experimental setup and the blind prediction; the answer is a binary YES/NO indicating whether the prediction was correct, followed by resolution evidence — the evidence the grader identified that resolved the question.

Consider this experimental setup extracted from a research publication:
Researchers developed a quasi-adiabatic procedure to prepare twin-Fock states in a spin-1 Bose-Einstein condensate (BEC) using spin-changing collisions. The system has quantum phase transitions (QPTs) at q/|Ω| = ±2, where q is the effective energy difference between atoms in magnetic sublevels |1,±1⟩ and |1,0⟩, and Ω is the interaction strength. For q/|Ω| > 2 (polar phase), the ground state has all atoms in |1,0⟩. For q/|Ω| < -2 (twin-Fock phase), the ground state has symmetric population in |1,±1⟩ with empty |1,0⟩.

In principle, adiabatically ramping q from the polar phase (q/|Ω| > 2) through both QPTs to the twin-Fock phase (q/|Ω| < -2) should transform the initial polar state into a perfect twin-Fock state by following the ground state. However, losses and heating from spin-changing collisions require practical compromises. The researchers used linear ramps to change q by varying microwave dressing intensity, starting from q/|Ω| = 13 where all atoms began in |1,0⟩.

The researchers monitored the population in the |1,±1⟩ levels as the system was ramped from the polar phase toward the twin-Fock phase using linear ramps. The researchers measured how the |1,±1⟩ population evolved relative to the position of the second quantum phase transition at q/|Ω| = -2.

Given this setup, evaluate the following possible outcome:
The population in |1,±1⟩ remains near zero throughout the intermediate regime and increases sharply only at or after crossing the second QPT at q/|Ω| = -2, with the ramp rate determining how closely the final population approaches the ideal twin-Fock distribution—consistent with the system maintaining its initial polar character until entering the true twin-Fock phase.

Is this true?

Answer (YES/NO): NO